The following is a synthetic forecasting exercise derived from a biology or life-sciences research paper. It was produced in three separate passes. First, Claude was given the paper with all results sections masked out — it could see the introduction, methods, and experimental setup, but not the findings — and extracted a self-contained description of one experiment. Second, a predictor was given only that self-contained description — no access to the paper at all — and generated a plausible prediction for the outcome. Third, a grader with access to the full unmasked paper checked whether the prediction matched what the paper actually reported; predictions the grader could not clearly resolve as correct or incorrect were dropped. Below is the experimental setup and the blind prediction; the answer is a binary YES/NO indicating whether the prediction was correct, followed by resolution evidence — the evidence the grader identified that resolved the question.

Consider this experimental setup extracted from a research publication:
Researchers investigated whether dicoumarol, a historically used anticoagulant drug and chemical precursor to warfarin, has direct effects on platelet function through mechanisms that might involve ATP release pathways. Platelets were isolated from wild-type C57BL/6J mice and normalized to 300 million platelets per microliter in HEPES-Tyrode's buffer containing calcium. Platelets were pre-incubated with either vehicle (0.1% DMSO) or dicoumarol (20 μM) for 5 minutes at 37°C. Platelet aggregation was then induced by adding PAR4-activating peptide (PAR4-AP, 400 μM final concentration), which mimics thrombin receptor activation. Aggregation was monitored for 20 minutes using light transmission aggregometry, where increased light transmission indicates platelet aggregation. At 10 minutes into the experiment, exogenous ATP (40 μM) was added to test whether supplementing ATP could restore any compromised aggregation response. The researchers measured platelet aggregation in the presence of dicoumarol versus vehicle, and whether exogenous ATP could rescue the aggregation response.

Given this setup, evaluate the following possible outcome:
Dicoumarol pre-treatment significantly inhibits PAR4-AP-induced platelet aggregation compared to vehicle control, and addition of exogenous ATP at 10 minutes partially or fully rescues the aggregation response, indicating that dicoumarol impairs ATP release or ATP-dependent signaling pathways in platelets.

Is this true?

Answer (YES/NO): YES